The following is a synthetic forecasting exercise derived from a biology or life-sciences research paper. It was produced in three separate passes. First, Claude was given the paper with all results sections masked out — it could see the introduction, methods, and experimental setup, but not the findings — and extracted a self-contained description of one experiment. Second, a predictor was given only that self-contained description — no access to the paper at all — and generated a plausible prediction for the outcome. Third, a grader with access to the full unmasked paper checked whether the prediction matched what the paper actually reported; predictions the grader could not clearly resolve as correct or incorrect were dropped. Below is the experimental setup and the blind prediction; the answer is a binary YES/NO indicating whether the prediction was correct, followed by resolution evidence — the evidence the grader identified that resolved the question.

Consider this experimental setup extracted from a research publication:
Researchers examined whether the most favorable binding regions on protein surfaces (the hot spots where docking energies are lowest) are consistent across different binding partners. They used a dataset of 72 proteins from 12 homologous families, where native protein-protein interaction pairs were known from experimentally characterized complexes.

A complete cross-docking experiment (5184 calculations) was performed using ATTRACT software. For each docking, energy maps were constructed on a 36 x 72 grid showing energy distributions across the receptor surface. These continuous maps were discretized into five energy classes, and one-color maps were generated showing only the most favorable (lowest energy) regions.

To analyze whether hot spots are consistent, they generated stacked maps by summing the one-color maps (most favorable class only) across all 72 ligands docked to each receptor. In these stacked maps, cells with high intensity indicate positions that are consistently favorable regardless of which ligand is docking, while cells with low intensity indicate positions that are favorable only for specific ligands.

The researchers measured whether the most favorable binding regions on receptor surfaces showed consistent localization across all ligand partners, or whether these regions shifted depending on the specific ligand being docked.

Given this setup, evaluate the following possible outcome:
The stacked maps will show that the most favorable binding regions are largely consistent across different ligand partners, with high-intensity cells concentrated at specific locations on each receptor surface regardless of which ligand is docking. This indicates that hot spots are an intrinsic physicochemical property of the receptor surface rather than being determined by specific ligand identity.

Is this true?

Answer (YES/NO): YES